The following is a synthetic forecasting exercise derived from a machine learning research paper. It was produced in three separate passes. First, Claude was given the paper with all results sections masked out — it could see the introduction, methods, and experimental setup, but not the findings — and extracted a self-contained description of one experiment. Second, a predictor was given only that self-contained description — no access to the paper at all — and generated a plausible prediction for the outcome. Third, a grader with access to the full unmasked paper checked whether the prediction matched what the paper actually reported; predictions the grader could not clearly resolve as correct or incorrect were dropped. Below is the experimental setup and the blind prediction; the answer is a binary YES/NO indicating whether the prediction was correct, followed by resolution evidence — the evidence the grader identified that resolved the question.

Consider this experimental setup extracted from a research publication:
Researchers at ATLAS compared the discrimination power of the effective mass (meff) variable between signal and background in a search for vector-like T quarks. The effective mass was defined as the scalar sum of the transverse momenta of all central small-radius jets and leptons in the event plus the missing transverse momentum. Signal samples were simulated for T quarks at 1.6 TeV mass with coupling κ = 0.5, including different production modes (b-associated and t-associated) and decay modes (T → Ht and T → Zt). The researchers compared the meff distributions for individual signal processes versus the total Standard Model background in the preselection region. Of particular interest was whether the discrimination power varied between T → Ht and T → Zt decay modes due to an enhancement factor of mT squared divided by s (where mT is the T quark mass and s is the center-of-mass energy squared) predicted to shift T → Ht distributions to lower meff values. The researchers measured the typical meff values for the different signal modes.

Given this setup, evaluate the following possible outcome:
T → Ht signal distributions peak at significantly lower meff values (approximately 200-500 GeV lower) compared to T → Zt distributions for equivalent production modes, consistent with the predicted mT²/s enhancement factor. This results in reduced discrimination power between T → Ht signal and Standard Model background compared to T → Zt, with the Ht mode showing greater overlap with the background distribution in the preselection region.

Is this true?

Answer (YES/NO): NO